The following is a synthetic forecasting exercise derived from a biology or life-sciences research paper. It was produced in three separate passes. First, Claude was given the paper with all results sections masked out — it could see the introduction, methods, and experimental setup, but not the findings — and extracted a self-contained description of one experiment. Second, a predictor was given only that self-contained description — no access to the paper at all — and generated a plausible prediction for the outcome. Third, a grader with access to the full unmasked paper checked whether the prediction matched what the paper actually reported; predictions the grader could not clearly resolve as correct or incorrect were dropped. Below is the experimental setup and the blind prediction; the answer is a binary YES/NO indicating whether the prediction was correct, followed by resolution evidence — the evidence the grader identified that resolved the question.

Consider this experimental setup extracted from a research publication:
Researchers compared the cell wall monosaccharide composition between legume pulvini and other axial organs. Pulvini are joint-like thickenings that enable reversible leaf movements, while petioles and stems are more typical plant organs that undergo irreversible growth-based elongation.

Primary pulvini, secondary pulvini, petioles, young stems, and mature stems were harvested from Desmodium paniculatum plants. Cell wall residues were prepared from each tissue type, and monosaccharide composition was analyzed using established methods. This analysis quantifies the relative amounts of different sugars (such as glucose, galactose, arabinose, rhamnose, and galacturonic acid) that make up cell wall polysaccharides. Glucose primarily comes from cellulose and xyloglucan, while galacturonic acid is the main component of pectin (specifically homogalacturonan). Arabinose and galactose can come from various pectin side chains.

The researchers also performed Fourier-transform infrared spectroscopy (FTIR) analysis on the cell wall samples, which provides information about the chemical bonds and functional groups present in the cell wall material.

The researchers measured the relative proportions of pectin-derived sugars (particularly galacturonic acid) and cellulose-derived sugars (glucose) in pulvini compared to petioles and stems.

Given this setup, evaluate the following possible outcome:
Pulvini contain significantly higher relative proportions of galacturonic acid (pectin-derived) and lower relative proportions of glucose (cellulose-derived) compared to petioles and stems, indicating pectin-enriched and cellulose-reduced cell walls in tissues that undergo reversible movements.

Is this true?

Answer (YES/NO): NO